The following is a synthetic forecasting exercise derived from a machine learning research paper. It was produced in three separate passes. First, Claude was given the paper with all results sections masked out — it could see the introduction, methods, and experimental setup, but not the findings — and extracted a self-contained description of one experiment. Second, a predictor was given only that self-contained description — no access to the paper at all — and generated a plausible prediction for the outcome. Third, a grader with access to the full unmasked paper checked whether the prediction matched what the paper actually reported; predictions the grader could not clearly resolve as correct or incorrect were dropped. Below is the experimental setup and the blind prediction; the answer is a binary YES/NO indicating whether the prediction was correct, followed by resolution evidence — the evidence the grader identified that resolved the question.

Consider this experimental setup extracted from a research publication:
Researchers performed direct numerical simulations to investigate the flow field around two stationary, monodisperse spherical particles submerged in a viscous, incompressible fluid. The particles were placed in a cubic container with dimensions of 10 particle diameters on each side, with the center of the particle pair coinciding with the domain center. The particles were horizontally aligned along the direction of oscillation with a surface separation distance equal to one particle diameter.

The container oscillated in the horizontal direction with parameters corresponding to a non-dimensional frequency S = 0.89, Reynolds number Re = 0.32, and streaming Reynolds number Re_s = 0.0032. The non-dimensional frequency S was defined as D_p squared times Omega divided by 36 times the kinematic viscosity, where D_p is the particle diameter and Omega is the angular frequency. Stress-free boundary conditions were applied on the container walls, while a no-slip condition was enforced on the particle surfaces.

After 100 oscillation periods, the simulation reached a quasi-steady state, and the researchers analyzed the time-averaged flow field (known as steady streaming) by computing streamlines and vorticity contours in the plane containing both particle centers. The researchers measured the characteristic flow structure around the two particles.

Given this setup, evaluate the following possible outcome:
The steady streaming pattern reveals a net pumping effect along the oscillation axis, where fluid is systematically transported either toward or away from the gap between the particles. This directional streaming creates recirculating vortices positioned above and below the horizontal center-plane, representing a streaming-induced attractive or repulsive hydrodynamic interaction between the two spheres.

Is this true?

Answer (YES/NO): NO